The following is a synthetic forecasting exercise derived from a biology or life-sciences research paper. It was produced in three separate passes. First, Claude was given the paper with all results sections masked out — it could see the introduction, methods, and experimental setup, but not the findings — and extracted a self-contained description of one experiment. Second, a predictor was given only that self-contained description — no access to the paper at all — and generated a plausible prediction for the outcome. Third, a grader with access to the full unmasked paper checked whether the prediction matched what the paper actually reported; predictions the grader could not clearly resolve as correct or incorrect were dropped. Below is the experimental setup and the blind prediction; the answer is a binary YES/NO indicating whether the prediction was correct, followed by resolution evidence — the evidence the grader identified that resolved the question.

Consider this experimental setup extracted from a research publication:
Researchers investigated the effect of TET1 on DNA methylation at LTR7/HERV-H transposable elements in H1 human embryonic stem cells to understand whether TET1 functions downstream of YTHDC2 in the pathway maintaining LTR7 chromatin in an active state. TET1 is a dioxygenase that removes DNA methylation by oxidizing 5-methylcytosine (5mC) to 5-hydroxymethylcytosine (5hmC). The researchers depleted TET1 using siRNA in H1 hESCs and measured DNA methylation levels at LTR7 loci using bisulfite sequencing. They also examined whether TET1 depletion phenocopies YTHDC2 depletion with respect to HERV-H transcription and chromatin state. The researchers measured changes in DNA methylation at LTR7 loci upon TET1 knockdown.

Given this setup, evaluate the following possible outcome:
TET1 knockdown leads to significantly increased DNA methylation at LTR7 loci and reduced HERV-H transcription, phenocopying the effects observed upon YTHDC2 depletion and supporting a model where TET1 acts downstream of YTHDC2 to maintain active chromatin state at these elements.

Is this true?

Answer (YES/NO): YES